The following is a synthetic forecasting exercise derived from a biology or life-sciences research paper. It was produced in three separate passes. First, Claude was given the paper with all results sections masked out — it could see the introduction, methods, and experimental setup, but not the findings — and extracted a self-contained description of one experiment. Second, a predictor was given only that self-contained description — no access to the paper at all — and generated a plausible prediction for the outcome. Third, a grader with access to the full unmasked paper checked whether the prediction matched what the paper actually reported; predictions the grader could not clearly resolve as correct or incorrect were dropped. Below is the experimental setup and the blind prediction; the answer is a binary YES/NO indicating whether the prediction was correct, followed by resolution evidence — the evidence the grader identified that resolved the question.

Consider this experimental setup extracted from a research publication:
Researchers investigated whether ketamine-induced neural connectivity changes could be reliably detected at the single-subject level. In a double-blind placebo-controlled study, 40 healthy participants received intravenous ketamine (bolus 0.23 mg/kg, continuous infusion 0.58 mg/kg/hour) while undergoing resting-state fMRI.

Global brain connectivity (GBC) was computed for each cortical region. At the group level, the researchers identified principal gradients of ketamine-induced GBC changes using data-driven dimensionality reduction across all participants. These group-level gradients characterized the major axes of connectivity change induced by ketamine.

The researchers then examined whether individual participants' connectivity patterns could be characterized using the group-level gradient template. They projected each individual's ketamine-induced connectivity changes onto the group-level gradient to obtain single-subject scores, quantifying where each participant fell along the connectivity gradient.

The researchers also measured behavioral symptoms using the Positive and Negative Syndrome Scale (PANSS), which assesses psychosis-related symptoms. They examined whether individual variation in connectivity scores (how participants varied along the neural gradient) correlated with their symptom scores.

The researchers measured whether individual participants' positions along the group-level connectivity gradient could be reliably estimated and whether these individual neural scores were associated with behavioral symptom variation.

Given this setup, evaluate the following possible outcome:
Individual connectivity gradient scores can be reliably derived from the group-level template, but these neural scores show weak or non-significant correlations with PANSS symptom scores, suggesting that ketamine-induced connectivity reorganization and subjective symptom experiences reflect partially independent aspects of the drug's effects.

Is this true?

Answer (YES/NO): NO